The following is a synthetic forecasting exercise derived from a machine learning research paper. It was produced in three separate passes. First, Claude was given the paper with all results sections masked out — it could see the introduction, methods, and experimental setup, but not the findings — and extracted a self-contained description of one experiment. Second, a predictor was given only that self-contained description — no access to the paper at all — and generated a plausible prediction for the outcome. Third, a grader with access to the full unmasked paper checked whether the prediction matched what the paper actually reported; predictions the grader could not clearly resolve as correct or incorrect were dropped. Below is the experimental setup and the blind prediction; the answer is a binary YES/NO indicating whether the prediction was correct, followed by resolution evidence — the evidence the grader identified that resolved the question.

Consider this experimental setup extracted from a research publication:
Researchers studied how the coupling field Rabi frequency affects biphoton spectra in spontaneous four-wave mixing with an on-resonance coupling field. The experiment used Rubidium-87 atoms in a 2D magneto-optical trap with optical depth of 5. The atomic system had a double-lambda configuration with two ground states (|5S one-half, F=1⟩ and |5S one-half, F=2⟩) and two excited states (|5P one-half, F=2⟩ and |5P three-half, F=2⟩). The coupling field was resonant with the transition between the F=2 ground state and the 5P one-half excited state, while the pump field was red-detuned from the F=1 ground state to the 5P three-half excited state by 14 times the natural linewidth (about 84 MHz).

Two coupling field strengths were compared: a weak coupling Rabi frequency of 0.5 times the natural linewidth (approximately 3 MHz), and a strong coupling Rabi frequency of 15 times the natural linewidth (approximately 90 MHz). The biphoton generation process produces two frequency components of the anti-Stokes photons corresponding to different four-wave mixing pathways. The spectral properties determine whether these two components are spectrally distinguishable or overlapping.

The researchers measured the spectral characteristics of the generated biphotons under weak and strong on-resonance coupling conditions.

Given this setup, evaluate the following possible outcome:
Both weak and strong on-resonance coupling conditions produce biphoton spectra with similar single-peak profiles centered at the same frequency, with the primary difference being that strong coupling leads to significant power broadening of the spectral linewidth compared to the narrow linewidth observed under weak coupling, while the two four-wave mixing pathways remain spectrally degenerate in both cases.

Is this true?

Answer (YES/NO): NO